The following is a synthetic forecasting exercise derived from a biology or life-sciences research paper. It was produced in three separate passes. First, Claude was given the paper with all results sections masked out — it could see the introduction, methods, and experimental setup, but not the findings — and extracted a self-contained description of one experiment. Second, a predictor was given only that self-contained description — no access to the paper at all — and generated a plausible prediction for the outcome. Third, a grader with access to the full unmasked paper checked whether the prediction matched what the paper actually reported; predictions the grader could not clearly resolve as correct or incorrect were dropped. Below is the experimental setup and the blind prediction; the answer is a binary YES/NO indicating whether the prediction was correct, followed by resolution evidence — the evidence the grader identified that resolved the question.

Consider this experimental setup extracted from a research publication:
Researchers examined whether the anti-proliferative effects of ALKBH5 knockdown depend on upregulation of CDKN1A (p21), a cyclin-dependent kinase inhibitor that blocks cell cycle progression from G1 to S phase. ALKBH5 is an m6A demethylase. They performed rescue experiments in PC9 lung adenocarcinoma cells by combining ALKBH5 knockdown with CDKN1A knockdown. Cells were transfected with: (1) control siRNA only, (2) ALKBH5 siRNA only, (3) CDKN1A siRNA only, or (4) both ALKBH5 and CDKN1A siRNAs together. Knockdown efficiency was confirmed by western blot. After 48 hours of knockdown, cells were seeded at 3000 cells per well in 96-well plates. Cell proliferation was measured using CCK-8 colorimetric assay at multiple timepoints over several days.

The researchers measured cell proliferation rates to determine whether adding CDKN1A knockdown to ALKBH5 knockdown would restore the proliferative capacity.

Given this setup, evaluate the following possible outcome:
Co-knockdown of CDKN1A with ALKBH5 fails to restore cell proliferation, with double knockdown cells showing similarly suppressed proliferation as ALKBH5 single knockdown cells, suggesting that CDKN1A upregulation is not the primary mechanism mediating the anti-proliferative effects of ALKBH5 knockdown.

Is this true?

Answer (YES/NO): NO